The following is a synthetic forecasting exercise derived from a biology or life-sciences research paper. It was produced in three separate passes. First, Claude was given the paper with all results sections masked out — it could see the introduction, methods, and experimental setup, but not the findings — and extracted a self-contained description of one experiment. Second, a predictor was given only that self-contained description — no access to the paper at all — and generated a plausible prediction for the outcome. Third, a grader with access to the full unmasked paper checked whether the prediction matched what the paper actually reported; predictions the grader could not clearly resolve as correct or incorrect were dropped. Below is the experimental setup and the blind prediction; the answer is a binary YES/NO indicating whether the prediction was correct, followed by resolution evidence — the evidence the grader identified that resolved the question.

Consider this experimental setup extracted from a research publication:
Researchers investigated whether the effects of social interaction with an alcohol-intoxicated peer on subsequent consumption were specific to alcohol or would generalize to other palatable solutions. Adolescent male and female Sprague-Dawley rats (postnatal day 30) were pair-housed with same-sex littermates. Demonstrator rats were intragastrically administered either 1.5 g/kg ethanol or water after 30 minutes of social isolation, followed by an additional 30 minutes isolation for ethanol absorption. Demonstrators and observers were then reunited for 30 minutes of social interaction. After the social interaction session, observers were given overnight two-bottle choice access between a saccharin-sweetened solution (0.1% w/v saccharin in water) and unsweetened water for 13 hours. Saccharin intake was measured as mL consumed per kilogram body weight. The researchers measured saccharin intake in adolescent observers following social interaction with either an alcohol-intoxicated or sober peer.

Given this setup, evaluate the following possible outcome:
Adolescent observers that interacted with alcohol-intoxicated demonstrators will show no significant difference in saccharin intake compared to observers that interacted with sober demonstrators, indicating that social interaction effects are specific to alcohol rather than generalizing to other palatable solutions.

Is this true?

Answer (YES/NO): YES